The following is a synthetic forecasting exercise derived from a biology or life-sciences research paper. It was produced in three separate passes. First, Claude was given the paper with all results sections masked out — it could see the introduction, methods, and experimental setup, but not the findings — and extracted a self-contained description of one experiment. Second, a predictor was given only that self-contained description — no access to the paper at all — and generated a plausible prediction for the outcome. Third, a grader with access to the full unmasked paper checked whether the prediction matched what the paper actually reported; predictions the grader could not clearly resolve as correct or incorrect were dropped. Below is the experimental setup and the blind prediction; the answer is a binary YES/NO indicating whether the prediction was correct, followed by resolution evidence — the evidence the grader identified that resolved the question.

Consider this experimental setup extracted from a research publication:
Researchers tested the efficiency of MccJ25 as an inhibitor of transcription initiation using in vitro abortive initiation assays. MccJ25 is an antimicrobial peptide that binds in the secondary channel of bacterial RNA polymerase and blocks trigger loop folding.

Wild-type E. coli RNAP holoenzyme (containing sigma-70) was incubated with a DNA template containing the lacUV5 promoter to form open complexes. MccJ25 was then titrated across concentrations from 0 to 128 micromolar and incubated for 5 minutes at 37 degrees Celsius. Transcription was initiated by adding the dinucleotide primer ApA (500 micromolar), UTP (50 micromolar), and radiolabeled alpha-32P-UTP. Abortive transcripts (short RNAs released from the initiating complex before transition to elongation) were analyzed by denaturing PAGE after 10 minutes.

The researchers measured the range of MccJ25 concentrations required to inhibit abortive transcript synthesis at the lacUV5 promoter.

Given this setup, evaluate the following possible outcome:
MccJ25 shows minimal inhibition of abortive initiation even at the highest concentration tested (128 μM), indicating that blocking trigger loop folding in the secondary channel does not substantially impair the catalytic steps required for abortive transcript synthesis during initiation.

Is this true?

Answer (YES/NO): NO